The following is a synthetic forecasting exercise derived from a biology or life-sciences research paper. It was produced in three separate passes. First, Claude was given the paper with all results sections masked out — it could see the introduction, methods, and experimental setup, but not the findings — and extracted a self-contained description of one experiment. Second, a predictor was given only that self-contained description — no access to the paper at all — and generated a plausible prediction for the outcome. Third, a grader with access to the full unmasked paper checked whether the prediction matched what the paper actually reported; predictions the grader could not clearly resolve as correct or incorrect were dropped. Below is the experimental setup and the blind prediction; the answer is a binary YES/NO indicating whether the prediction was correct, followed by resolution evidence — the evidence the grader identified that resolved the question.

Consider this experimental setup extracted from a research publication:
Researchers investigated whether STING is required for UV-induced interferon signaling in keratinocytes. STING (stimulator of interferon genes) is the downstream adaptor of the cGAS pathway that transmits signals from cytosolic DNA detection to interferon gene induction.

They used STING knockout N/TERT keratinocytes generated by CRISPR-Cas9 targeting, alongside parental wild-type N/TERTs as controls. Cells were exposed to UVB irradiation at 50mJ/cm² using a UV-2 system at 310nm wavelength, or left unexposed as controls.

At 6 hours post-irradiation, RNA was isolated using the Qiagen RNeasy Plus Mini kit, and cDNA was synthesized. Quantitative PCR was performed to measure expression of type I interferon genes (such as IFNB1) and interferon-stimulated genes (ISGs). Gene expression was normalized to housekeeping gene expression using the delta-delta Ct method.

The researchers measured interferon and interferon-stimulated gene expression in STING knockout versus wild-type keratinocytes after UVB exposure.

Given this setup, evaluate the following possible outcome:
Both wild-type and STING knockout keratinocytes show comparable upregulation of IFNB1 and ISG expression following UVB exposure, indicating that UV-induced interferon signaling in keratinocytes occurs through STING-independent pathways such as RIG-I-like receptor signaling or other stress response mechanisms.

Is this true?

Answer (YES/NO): NO